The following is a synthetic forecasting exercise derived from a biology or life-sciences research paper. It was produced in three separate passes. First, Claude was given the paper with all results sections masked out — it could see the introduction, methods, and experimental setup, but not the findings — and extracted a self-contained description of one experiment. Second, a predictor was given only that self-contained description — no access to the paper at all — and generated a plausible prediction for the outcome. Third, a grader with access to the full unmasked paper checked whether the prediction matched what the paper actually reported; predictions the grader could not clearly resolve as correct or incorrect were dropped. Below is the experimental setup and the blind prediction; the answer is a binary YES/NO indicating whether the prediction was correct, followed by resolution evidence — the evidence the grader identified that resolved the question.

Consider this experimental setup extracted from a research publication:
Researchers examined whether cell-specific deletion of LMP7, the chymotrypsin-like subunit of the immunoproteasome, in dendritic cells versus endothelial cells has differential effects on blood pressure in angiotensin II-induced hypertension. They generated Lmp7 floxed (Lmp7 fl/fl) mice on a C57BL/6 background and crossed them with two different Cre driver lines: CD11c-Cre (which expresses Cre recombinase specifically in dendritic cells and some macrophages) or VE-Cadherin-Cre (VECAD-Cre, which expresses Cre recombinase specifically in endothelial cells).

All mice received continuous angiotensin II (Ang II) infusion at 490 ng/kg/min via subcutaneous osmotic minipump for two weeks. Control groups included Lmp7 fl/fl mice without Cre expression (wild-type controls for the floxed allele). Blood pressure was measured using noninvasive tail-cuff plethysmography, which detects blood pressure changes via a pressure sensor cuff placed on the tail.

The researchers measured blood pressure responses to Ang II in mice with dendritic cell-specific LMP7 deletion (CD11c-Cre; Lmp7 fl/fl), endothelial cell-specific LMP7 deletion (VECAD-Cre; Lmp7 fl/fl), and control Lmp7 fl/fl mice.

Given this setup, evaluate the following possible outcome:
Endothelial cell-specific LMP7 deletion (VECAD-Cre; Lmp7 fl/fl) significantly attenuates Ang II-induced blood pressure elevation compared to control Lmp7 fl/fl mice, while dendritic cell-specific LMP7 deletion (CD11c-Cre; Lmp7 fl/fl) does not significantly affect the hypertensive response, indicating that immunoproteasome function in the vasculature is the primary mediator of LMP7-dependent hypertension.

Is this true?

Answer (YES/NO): NO